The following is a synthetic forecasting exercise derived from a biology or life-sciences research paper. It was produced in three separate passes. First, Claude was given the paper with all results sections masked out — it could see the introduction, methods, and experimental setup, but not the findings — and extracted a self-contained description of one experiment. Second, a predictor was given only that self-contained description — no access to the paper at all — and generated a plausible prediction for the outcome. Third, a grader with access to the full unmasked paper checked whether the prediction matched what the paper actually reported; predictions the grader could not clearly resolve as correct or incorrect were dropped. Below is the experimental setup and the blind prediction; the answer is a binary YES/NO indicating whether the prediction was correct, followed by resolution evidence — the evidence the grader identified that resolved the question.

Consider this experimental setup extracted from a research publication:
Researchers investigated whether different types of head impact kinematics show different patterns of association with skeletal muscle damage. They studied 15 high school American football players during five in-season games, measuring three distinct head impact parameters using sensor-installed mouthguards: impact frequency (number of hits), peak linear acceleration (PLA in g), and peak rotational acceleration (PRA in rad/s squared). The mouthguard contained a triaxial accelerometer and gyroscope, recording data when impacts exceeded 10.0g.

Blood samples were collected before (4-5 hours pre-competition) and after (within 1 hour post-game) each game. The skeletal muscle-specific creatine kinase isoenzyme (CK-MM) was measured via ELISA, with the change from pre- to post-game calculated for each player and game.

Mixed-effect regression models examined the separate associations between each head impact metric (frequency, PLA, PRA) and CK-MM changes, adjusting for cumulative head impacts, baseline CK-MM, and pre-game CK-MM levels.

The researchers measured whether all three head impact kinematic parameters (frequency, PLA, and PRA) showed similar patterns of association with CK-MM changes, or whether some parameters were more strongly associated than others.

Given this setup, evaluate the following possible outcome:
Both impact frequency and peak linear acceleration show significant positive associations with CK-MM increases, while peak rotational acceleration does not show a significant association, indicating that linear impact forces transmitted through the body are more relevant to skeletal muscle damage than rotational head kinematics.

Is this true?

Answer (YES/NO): NO